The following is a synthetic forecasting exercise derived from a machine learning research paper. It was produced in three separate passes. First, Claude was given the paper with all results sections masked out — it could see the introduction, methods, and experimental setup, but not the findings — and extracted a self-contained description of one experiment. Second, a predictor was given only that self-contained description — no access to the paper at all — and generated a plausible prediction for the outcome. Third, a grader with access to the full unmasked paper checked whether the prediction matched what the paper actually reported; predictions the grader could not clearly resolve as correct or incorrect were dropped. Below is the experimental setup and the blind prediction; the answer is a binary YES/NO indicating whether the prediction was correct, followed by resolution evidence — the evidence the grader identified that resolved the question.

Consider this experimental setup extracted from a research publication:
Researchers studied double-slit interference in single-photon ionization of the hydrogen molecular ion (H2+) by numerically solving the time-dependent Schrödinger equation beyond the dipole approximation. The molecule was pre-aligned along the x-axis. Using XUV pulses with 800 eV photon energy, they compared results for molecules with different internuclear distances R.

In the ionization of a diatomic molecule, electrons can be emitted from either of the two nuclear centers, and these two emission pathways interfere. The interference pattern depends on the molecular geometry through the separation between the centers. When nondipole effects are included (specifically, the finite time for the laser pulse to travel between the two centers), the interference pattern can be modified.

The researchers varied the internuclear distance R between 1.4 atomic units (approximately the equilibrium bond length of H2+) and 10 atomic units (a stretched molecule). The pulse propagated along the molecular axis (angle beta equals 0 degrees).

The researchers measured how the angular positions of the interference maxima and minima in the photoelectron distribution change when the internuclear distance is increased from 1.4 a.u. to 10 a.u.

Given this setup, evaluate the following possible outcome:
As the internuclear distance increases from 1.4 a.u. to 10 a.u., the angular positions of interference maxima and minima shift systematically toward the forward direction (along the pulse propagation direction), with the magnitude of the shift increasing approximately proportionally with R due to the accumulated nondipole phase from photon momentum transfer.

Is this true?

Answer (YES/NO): NO